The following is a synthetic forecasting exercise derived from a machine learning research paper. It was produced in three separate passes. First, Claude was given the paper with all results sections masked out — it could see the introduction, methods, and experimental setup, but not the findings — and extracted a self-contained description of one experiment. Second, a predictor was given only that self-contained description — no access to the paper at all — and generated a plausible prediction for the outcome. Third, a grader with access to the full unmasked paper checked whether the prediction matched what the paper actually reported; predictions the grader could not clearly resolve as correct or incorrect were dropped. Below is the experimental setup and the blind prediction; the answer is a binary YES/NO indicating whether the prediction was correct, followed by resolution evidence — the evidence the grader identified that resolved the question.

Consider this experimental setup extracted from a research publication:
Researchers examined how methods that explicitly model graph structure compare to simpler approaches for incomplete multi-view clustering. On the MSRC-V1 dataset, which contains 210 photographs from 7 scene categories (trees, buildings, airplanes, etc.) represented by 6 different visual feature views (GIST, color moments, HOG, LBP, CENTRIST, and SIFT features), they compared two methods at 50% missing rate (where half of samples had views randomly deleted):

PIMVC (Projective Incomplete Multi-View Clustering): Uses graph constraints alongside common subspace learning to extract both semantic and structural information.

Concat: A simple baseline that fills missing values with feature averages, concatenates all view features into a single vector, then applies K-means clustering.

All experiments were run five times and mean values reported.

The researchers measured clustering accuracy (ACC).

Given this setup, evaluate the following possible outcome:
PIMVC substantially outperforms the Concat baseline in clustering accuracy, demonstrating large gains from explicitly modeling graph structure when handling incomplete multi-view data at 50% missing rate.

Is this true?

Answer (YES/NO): YES